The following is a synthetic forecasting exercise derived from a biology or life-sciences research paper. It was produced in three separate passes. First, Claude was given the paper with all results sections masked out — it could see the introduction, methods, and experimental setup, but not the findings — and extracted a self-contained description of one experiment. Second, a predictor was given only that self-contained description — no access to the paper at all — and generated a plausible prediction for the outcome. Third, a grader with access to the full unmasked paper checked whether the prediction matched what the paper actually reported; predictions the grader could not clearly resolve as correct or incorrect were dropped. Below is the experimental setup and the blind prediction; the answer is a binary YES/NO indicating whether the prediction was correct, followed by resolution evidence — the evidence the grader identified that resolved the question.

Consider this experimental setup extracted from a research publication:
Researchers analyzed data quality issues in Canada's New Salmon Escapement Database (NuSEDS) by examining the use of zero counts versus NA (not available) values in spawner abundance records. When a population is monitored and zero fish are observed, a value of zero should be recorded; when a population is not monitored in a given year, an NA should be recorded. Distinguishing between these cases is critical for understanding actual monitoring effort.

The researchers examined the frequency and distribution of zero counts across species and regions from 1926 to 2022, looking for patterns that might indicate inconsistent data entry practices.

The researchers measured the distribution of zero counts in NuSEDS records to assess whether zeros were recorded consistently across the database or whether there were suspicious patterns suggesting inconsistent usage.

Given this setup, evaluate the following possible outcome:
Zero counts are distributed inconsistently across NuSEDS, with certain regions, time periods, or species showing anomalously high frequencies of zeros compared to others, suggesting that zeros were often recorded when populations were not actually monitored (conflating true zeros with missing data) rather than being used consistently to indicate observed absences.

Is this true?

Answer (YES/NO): YES